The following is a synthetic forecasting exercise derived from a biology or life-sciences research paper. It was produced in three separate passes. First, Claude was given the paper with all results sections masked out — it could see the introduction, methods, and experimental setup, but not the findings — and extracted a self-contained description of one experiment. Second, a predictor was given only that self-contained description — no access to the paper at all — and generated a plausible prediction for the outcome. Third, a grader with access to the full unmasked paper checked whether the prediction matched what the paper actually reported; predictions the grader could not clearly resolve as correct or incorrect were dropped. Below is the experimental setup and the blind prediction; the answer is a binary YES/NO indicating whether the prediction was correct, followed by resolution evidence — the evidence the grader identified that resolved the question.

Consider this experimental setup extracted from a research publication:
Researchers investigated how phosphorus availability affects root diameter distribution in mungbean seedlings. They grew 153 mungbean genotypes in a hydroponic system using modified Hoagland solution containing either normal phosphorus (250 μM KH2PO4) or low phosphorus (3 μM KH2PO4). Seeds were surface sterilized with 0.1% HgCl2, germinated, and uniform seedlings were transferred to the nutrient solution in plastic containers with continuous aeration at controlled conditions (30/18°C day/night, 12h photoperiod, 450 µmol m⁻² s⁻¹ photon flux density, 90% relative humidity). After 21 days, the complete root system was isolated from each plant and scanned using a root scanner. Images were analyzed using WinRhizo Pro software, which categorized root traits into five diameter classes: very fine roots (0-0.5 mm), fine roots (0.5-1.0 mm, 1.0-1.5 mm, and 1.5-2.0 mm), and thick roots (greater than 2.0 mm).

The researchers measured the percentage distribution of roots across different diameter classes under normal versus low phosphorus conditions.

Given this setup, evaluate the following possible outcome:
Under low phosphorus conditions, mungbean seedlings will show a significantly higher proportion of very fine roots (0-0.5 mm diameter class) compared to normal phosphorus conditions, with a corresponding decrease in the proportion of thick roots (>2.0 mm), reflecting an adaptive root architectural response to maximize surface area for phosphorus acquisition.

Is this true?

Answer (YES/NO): NO